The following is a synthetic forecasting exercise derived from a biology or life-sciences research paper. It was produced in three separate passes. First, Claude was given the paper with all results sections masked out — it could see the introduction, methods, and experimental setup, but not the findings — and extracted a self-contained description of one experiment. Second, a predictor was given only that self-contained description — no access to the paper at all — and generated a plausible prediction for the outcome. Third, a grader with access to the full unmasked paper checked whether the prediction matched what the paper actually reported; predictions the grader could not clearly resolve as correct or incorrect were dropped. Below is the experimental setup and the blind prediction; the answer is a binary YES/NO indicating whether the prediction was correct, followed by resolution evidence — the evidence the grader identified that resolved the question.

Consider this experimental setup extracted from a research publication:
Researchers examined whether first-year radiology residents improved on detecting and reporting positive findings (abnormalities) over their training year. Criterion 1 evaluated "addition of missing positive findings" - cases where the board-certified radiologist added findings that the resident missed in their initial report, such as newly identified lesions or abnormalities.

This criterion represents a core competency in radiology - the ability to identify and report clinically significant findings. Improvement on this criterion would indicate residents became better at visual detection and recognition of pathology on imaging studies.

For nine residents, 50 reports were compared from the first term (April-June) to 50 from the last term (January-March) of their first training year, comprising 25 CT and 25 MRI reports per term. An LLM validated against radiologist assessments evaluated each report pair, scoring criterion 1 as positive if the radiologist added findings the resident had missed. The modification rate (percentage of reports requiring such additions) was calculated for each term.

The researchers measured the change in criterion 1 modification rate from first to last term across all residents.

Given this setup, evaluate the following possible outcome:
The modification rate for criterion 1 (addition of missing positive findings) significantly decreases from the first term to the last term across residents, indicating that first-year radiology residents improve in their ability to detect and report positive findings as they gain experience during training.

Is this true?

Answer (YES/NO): YES